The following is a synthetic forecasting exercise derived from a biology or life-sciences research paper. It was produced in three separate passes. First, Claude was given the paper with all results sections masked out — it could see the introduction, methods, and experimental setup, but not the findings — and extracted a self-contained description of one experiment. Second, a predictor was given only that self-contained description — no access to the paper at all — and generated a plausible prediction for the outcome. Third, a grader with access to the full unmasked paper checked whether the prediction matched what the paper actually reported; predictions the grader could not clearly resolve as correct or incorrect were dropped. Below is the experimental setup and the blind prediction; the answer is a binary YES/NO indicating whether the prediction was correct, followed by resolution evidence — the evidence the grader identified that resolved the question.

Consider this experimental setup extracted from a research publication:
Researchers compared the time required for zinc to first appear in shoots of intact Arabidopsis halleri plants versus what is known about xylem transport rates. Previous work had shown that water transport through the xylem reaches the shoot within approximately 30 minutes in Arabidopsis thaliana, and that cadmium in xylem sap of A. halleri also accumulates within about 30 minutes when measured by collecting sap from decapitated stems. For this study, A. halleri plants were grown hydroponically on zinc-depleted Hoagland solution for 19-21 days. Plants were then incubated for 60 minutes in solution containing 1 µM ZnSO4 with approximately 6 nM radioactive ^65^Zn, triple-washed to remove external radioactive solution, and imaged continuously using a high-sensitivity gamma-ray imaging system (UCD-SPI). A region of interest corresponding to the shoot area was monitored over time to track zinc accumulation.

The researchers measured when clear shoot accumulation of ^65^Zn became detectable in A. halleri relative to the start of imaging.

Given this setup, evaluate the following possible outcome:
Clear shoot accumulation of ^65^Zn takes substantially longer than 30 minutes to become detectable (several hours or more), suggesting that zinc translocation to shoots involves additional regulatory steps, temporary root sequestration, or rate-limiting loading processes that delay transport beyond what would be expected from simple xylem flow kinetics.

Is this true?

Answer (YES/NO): YES